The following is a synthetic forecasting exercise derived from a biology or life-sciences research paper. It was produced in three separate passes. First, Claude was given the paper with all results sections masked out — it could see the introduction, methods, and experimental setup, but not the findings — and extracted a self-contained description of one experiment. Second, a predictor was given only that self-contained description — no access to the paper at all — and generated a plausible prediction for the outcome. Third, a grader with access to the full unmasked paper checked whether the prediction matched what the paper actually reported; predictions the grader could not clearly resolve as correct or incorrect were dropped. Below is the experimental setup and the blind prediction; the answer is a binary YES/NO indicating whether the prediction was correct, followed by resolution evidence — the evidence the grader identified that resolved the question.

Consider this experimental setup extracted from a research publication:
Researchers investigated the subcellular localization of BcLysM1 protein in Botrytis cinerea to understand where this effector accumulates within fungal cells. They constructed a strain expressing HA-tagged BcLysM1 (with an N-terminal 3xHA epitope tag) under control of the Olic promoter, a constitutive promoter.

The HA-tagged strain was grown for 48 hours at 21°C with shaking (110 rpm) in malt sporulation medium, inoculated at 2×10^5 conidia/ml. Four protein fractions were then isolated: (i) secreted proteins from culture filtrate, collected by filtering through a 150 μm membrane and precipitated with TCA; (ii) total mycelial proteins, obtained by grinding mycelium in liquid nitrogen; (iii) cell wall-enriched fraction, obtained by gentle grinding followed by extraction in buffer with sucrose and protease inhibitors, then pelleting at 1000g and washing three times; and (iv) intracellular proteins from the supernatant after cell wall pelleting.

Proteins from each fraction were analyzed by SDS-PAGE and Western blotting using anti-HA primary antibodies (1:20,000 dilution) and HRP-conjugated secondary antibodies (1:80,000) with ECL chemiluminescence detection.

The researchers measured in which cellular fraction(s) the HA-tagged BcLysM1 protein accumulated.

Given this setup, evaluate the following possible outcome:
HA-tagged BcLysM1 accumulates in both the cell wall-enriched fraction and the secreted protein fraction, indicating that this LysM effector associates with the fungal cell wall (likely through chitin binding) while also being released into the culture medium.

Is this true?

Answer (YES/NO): NO